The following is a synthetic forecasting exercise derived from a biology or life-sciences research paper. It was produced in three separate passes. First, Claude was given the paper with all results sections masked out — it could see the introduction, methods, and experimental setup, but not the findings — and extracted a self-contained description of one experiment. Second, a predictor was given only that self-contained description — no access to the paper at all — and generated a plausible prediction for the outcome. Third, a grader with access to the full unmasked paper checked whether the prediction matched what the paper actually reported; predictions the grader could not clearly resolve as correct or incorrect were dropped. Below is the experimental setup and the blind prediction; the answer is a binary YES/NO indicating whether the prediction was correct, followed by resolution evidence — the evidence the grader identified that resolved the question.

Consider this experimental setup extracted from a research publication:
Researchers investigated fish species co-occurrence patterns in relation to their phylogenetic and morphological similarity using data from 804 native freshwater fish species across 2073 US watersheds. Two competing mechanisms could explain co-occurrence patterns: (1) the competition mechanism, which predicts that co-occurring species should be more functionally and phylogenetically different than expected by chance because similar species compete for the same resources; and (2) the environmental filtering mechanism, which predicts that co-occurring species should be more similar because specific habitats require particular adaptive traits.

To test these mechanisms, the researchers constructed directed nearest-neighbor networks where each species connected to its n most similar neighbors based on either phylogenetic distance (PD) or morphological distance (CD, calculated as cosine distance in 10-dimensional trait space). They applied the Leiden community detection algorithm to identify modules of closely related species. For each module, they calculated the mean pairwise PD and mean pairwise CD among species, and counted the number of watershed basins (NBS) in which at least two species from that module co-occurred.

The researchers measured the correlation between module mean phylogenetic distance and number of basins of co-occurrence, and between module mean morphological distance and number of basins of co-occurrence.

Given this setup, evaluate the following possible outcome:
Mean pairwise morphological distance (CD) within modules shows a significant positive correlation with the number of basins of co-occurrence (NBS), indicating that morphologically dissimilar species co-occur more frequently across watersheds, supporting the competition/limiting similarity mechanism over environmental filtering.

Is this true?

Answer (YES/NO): YES